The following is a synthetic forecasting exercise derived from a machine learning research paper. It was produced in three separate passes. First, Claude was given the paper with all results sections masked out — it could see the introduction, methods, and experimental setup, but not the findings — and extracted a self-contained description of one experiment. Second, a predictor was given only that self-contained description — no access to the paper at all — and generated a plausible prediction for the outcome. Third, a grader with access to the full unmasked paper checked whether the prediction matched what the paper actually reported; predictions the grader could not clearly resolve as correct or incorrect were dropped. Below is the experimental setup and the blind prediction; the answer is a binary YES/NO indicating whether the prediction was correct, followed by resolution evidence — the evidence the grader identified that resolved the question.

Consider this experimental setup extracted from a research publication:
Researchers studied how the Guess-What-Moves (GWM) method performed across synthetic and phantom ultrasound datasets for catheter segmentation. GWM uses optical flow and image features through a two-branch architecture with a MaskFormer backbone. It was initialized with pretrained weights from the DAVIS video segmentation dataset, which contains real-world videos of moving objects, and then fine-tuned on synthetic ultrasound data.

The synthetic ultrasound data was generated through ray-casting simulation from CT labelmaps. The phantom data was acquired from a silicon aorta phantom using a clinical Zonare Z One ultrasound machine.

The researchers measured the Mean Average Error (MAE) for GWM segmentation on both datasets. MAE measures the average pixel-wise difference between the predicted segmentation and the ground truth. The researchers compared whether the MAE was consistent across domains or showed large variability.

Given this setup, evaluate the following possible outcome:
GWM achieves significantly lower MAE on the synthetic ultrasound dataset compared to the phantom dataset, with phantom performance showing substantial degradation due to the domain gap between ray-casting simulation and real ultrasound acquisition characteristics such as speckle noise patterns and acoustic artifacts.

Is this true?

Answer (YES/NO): NO